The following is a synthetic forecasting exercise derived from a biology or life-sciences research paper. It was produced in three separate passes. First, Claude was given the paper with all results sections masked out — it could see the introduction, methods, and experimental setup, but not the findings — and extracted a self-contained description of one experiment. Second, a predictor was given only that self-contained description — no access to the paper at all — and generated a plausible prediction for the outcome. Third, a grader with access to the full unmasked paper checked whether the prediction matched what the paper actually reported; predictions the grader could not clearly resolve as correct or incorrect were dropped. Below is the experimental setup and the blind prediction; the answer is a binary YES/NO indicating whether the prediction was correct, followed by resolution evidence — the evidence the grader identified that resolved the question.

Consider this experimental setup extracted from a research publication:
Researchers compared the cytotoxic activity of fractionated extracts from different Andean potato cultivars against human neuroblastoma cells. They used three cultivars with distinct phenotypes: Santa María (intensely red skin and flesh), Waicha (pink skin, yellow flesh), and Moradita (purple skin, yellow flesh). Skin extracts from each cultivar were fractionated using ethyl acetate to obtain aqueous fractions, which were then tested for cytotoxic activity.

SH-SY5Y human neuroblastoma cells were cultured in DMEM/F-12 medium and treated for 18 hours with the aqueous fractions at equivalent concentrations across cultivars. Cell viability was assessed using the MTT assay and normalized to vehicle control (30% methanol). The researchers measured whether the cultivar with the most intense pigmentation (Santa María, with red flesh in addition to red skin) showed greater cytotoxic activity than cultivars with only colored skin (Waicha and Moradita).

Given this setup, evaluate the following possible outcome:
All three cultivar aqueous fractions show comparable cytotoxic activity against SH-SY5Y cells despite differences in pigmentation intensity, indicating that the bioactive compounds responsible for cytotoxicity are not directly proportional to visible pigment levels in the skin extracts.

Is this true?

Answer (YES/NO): NO